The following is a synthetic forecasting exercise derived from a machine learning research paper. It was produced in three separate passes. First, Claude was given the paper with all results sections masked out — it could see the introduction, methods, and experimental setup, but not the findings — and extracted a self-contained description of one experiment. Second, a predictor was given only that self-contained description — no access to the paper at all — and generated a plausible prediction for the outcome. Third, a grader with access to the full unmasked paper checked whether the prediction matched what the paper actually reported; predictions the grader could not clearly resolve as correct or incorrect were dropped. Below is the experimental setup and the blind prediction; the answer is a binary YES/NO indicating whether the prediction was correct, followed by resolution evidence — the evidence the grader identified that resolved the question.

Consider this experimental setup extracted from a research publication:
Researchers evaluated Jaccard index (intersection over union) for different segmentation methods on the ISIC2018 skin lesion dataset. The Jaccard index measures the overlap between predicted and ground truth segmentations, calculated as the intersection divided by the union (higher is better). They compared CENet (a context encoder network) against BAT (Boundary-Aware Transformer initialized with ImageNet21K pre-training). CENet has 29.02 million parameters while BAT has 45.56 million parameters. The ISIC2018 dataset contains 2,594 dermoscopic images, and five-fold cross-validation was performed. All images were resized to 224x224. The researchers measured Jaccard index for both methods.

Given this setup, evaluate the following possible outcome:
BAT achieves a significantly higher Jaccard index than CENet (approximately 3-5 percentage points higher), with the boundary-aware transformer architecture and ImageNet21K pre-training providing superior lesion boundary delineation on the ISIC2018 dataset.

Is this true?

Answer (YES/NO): NO